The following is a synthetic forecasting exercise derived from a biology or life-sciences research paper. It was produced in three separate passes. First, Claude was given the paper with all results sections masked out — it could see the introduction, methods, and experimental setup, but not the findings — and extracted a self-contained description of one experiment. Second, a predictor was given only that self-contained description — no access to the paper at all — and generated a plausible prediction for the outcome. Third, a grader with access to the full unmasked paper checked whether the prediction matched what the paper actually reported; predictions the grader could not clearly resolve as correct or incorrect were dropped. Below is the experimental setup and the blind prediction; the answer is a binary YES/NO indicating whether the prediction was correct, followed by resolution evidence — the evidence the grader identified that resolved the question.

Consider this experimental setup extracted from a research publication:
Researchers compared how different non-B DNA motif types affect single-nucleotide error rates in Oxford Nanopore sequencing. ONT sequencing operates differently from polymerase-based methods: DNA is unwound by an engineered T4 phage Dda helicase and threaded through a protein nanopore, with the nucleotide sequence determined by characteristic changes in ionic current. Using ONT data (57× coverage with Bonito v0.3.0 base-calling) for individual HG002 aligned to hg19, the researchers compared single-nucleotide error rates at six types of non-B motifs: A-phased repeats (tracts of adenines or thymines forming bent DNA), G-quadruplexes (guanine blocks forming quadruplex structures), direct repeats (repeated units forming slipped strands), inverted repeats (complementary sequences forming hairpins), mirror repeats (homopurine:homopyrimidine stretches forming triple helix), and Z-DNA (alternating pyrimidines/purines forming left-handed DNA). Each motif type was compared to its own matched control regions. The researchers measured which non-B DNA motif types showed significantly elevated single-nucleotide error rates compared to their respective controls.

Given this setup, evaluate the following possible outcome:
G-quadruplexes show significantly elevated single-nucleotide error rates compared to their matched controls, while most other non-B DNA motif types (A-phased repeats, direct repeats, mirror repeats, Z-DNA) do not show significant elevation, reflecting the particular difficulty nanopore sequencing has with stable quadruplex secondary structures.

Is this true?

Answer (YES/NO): NO